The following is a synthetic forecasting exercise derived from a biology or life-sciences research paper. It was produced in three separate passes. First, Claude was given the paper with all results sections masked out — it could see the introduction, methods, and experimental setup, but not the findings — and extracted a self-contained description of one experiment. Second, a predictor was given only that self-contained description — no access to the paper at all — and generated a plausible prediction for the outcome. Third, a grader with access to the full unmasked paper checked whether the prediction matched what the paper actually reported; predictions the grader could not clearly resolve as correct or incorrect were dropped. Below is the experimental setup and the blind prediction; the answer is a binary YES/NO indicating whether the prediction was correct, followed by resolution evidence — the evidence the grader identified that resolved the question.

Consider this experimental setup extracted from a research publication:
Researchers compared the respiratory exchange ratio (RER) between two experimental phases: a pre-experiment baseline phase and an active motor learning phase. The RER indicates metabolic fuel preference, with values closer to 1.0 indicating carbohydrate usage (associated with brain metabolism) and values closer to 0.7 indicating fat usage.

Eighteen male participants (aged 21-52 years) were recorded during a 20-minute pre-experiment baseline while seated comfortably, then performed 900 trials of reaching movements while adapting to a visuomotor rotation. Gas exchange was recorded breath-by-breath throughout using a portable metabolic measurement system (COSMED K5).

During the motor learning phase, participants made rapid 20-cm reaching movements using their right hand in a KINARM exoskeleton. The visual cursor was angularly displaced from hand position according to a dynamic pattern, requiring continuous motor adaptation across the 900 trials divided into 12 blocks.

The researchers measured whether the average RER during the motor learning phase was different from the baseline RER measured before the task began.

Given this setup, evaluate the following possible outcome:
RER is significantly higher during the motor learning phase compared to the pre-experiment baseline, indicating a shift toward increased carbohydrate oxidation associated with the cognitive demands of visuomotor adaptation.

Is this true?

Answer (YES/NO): NO